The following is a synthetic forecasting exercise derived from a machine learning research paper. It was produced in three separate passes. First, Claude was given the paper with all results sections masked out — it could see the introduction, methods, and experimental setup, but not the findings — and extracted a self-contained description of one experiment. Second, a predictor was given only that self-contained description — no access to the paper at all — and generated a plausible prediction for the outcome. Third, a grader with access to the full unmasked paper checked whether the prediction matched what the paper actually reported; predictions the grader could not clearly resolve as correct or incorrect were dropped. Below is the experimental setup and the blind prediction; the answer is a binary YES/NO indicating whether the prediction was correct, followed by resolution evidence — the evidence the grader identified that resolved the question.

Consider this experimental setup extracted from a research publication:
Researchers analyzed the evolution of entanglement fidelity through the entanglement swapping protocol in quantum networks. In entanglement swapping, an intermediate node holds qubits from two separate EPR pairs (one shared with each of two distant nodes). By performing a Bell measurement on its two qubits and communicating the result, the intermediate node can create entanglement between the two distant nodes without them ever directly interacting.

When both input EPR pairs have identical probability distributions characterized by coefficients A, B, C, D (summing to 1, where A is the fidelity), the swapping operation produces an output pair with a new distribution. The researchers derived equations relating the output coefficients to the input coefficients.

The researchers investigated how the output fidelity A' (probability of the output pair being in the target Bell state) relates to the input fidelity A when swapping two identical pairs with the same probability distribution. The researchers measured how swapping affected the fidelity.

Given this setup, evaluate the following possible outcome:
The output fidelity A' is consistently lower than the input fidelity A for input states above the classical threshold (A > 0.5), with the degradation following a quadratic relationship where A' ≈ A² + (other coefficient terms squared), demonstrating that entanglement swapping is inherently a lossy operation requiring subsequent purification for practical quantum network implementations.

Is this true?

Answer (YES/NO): YES